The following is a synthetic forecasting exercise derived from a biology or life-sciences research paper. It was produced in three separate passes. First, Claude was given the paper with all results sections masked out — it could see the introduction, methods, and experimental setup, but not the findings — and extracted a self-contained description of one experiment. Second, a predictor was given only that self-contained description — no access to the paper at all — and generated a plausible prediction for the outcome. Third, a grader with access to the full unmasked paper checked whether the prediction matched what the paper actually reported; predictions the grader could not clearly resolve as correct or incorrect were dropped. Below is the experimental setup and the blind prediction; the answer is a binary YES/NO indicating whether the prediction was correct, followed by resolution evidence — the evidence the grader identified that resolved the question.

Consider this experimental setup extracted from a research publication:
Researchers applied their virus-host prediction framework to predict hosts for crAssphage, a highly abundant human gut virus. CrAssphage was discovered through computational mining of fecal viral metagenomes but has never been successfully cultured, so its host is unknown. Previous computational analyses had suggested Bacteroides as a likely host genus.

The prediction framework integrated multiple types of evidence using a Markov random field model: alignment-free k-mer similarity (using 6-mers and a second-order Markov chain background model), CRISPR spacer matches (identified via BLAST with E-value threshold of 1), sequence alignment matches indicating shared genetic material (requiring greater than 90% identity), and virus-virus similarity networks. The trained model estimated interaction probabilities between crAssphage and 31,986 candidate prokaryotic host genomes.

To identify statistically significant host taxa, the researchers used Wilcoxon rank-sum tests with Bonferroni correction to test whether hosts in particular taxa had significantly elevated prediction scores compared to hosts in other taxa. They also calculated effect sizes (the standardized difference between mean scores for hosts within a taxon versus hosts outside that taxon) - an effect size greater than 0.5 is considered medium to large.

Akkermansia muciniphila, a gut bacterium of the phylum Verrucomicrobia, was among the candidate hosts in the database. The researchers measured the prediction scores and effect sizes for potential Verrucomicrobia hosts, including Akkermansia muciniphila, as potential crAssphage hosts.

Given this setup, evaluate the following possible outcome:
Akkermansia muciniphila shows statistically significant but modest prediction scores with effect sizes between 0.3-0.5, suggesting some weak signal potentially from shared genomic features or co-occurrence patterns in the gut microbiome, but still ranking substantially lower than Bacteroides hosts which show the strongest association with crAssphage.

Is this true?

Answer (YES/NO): NO